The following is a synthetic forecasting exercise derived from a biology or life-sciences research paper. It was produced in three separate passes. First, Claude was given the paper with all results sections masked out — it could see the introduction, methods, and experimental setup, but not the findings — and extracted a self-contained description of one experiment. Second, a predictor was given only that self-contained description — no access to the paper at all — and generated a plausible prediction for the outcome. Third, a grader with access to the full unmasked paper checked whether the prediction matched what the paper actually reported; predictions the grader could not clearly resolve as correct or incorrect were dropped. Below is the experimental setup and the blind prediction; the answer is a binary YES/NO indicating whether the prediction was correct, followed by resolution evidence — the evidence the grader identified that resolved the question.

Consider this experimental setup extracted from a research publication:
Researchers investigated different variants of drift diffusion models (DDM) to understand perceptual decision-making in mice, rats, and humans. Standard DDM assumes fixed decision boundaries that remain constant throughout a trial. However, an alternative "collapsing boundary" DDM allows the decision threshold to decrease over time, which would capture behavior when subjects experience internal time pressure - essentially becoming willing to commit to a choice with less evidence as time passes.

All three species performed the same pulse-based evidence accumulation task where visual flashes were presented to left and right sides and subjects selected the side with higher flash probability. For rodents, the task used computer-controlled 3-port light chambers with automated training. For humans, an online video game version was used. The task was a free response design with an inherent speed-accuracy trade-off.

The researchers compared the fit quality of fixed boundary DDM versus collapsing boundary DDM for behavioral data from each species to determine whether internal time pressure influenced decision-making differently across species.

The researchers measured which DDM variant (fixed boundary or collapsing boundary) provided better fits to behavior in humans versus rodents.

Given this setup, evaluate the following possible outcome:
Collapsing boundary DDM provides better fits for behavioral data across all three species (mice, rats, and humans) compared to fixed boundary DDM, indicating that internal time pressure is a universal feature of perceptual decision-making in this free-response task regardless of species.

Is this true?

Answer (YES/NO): NO